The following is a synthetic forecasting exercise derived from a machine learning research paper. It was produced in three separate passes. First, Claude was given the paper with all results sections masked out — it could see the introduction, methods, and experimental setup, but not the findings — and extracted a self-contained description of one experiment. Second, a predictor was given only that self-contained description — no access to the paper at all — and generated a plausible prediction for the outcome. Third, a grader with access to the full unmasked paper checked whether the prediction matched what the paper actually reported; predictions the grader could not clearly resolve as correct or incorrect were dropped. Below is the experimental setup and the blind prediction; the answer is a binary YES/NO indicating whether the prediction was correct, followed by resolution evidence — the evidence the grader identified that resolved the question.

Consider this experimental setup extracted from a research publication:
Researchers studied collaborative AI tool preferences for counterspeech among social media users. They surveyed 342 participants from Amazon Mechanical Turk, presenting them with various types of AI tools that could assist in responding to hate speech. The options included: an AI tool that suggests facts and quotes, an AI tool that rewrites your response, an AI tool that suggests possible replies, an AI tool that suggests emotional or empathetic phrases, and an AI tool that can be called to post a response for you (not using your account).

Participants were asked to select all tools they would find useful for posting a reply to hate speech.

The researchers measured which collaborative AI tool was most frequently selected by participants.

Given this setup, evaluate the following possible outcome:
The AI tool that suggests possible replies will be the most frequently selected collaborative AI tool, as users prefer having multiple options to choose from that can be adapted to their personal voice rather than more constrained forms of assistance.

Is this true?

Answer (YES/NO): NO